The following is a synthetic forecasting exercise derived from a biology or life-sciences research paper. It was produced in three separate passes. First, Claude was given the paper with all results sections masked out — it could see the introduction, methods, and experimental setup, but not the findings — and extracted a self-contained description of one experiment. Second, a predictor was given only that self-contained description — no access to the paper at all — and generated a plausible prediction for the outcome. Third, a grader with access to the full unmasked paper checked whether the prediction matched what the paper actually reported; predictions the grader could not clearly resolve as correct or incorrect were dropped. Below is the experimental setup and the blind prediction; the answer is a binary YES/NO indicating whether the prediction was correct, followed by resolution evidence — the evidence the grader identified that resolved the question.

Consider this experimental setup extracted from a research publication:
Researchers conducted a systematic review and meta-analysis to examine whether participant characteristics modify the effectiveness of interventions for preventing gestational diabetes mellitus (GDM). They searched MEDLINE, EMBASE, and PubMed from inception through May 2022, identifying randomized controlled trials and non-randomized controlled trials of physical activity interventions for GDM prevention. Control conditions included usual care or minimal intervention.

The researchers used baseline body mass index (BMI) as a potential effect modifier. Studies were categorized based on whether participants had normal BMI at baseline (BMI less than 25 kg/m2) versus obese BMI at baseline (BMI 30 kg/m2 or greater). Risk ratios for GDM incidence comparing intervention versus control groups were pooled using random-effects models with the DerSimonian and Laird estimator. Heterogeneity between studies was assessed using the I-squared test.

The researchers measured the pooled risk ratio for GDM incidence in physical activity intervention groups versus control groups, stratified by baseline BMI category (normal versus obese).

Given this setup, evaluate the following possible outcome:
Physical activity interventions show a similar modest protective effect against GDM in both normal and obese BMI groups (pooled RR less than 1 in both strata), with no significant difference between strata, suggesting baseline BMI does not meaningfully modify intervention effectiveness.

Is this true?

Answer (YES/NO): NO